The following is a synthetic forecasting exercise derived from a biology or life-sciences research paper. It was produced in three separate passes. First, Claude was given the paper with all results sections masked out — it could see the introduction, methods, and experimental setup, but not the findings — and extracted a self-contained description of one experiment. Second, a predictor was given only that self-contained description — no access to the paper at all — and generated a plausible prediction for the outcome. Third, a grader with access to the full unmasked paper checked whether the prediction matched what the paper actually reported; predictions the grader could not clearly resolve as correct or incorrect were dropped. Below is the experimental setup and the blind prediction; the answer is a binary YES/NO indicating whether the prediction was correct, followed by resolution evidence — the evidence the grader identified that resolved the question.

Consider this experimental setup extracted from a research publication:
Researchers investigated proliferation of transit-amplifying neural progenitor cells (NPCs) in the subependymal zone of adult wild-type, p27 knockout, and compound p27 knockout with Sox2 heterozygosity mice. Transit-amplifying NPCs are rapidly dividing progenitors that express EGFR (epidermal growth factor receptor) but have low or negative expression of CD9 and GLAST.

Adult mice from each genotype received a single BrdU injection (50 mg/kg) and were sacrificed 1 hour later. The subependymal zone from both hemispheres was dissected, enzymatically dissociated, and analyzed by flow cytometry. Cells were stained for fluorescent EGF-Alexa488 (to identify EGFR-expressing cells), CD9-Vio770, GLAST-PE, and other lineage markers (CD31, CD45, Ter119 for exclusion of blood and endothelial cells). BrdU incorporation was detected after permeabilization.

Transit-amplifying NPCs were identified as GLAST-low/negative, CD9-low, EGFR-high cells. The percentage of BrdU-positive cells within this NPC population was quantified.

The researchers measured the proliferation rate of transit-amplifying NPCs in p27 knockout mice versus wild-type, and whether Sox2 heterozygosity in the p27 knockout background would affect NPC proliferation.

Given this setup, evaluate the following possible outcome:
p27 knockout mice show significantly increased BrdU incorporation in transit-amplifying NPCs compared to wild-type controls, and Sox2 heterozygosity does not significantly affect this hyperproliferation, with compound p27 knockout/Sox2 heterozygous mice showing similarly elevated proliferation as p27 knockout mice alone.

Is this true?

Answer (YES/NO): YES